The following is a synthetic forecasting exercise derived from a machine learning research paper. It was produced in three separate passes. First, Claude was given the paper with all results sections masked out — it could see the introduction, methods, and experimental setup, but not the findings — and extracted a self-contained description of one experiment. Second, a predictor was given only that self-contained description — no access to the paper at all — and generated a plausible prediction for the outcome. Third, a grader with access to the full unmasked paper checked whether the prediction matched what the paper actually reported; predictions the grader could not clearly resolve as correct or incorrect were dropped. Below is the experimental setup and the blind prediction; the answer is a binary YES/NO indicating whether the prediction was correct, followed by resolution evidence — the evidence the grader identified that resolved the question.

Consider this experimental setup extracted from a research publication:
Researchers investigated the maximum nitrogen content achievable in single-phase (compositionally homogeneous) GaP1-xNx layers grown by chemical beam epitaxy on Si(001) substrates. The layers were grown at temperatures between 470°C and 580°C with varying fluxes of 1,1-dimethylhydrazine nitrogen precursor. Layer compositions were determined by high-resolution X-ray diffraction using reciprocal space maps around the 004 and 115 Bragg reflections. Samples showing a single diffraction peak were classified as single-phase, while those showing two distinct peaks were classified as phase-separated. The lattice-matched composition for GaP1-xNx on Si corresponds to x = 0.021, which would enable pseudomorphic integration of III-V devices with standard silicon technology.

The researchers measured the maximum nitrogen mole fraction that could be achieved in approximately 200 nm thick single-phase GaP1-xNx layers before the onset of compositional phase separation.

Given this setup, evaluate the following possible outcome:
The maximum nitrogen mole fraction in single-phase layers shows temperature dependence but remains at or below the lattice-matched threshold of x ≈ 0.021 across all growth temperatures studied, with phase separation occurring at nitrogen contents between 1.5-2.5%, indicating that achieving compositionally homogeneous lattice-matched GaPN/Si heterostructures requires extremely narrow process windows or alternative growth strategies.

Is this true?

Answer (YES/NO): NO